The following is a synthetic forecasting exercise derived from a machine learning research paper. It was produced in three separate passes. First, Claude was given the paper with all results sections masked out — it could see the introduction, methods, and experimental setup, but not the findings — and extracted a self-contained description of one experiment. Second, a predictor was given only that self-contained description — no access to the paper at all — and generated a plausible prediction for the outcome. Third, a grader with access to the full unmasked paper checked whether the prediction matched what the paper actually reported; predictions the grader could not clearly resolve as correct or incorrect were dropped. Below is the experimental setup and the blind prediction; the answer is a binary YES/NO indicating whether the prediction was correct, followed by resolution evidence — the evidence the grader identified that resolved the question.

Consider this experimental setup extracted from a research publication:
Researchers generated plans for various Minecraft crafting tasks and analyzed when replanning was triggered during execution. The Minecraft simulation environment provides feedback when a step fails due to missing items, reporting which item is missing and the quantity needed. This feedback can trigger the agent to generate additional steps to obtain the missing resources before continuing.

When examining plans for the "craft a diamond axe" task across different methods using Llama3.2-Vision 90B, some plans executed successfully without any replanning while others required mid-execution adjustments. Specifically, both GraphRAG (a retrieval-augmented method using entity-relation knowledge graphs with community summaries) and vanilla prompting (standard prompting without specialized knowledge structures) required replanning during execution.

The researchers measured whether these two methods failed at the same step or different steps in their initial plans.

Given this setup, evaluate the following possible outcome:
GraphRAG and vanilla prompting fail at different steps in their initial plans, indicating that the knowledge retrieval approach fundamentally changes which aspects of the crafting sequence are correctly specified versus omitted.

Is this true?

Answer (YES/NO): NO